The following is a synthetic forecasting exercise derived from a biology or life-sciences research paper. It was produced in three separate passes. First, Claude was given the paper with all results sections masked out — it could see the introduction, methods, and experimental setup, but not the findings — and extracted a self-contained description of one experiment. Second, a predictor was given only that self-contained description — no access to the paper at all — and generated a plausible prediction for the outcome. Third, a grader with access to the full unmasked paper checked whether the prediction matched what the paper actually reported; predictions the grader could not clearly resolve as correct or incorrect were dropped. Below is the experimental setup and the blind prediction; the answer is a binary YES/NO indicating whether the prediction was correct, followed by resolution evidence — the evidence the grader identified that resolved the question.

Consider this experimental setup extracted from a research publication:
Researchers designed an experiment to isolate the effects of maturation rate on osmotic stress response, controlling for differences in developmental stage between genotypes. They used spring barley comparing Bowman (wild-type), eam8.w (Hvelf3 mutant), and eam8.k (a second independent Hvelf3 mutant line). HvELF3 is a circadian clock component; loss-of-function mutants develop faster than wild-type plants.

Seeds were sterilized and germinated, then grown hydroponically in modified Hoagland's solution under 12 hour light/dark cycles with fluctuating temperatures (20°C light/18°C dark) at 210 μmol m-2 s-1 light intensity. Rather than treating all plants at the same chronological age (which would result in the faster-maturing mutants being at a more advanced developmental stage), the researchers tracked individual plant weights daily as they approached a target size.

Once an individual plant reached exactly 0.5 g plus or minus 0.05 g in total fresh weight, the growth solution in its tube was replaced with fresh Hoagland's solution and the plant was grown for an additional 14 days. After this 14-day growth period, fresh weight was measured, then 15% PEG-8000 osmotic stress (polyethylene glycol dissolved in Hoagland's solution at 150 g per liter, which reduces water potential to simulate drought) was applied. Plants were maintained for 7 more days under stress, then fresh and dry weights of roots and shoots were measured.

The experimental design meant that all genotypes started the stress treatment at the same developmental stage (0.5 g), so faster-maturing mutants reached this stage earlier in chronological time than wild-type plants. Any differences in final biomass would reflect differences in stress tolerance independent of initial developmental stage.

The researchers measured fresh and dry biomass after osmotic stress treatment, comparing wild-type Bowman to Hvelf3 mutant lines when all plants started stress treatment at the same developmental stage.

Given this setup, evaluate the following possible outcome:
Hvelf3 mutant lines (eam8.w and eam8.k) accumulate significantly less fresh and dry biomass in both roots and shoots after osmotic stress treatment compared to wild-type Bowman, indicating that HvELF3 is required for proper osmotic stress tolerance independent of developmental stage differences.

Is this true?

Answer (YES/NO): NO